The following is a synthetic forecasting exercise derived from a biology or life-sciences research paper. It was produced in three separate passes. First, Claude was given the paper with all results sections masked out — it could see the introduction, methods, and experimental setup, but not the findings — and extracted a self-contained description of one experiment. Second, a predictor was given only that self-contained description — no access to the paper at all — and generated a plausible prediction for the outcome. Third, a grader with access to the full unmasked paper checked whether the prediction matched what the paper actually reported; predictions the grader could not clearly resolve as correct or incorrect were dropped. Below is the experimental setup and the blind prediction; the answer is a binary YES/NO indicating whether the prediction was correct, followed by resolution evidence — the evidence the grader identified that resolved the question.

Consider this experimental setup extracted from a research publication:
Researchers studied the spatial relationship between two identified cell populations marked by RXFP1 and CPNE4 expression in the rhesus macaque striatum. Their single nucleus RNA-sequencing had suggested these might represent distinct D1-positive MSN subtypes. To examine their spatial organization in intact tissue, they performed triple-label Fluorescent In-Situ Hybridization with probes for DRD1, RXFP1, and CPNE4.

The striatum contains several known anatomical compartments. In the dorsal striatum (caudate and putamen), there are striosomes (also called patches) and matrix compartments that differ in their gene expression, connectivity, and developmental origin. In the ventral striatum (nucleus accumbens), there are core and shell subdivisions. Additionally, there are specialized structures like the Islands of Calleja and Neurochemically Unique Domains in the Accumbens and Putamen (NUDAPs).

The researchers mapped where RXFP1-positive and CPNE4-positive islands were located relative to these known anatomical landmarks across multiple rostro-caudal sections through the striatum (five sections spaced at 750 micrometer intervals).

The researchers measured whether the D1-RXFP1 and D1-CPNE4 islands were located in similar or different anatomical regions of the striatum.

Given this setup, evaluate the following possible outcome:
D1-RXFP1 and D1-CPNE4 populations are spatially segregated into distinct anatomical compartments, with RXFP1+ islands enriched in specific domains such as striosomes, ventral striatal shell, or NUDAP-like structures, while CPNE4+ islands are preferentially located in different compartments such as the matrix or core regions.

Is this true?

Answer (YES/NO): NO